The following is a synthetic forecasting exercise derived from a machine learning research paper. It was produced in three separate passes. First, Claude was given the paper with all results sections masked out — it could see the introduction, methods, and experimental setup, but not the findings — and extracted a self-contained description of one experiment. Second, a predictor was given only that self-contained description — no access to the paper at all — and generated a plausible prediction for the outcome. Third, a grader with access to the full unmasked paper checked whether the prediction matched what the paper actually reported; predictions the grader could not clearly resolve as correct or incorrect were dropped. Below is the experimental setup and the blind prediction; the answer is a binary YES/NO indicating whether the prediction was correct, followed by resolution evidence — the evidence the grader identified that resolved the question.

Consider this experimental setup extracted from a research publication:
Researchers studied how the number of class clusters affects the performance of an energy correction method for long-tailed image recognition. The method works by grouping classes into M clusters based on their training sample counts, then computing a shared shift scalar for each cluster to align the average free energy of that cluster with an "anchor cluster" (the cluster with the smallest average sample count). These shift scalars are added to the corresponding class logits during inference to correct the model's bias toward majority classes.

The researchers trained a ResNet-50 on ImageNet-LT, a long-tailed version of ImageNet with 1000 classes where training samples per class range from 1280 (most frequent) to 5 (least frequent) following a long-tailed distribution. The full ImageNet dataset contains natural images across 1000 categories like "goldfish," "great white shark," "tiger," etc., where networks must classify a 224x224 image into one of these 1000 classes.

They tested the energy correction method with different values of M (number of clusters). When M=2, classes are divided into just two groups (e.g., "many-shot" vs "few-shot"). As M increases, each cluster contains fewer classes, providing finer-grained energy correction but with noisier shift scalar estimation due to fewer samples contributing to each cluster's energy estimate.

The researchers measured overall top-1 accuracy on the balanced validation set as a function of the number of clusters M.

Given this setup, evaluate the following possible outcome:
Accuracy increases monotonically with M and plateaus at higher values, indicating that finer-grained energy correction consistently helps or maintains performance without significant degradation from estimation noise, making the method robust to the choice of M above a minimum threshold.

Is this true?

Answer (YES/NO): NO